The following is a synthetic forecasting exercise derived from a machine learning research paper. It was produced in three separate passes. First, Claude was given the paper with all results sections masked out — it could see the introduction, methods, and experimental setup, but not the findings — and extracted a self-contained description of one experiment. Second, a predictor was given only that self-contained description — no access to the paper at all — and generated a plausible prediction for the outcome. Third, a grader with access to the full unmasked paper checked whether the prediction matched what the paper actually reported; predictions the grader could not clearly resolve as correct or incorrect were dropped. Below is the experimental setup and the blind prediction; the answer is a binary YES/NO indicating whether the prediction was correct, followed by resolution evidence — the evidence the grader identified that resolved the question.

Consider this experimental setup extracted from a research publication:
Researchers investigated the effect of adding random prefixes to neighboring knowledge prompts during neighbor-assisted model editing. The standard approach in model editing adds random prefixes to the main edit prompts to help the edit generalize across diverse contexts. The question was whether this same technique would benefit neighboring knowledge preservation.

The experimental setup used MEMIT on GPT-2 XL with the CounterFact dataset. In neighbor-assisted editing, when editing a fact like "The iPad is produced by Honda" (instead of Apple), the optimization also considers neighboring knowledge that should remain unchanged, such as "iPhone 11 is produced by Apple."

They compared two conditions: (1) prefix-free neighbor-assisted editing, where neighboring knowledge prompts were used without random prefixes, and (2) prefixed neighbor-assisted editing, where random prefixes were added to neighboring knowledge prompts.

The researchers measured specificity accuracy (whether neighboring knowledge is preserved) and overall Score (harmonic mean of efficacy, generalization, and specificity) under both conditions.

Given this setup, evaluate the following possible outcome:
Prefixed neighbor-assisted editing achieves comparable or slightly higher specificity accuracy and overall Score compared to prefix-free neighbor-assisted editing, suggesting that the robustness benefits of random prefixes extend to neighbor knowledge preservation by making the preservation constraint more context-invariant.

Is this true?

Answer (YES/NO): NO